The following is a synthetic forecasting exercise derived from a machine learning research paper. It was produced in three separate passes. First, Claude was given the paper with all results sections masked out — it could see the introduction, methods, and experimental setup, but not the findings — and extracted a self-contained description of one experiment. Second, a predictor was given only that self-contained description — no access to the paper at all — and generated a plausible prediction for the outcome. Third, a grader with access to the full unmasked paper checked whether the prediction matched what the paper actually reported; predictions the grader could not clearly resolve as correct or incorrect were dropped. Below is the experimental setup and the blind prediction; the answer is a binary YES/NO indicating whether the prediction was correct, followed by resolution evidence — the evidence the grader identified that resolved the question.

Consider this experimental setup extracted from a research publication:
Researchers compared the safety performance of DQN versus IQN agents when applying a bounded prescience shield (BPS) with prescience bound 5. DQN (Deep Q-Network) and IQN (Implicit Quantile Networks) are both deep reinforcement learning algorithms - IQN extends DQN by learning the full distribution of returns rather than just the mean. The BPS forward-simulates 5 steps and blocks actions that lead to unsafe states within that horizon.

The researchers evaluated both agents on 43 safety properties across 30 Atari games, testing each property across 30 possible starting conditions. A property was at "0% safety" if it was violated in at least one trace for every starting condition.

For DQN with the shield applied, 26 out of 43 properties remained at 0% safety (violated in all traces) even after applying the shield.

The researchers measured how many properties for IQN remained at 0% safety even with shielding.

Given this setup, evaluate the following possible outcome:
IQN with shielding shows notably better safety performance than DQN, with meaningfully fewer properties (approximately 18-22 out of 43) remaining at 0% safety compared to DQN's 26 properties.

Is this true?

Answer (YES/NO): YES